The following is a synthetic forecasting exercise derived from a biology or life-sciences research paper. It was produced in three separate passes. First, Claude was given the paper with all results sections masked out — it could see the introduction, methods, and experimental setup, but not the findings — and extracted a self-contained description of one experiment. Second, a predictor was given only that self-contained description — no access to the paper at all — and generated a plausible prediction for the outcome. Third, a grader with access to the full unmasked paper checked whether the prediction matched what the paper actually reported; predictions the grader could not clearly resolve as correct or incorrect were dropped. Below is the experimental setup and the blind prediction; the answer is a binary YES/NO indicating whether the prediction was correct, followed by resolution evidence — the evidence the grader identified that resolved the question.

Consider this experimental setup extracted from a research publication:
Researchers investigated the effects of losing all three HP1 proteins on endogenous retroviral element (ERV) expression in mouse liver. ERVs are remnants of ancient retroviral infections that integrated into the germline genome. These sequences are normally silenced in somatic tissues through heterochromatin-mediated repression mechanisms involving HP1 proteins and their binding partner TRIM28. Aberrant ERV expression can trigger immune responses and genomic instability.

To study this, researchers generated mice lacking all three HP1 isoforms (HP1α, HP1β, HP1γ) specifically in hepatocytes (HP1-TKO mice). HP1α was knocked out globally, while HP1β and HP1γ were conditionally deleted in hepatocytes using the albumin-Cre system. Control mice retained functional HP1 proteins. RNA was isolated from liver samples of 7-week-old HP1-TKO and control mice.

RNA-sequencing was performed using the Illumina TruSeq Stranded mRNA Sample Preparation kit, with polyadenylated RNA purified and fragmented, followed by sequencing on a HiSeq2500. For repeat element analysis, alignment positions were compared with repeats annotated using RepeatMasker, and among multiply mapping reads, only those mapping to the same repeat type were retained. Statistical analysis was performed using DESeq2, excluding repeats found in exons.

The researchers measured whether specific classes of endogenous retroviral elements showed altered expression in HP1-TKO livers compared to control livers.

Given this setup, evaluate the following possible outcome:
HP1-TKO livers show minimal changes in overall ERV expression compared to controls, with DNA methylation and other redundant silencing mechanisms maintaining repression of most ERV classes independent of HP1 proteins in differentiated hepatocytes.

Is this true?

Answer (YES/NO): NO